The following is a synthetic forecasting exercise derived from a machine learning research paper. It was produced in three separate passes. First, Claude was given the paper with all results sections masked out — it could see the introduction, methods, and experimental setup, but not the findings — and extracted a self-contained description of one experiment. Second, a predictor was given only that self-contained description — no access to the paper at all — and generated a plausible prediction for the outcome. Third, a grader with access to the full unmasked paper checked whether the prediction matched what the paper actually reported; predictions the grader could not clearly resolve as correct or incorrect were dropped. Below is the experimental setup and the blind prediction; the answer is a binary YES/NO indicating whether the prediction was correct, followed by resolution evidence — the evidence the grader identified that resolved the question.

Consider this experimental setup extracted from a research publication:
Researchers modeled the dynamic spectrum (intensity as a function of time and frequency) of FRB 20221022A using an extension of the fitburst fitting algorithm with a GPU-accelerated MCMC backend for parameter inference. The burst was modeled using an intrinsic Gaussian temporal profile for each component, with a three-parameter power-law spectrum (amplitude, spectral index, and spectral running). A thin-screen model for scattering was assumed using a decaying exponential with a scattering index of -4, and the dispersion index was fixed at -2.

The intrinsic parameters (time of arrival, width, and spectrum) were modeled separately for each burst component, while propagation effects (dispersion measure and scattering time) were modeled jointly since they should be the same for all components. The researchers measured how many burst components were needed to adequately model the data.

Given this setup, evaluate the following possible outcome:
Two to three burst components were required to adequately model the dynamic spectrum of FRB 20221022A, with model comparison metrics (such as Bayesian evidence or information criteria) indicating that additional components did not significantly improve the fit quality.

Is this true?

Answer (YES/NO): NO